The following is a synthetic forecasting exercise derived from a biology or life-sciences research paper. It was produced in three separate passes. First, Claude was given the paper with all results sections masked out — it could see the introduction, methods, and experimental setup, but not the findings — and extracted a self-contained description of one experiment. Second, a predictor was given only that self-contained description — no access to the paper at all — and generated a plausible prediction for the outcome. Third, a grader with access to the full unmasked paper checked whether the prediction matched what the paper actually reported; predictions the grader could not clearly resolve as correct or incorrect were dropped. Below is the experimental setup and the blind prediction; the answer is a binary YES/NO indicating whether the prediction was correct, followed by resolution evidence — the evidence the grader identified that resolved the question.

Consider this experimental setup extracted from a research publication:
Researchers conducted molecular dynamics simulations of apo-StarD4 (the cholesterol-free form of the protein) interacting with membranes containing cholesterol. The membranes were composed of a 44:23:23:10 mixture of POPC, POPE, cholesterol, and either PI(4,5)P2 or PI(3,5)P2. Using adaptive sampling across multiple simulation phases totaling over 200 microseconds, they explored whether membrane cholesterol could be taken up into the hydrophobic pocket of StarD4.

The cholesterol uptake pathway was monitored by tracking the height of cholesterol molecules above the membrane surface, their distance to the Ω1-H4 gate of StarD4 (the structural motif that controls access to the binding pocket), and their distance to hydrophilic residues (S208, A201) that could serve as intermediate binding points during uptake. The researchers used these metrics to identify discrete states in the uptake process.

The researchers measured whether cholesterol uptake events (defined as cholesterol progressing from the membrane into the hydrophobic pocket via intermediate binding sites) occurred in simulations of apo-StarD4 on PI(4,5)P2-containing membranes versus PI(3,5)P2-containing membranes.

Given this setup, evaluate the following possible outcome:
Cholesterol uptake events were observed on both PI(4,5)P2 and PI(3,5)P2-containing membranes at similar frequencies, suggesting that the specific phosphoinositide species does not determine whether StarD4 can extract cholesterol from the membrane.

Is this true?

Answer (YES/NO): NO